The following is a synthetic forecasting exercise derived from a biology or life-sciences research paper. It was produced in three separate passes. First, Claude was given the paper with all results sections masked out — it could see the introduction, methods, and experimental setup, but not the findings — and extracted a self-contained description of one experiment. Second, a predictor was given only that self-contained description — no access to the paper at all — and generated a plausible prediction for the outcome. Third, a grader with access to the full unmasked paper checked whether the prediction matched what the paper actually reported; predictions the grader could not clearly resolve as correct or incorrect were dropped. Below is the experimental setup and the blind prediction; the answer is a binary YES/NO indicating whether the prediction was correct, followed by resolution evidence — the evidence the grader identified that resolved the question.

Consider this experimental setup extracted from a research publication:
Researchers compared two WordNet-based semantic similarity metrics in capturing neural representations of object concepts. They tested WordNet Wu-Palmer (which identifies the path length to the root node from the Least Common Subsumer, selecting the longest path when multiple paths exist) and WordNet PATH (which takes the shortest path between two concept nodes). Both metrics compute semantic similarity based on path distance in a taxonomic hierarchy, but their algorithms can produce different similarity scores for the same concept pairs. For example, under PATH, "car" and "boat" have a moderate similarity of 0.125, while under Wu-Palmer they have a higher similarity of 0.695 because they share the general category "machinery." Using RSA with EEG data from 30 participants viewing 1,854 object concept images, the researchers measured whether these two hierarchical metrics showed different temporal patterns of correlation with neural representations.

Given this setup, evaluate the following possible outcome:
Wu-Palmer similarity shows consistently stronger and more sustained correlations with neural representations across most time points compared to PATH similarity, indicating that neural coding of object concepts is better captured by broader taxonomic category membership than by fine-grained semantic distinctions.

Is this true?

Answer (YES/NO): NO